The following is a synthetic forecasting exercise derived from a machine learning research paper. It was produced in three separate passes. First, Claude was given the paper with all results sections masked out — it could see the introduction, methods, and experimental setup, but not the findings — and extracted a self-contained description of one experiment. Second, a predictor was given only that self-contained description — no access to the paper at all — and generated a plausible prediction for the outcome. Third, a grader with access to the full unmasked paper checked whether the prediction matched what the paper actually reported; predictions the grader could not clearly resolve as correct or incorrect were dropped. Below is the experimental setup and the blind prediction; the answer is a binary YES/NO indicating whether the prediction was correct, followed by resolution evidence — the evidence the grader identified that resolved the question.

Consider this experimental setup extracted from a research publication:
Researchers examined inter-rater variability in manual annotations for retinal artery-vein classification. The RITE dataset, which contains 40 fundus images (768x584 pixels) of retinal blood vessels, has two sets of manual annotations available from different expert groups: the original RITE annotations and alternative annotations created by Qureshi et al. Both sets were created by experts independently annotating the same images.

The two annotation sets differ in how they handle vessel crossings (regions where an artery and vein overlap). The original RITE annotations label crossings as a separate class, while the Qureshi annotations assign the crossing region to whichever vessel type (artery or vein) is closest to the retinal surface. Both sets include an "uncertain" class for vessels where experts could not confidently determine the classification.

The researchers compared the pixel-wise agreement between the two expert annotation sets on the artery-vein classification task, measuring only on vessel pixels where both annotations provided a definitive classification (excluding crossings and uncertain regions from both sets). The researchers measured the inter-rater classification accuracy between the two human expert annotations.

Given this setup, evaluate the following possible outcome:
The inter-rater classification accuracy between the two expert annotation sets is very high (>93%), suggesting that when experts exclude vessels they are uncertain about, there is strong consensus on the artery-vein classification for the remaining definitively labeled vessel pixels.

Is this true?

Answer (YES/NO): YES